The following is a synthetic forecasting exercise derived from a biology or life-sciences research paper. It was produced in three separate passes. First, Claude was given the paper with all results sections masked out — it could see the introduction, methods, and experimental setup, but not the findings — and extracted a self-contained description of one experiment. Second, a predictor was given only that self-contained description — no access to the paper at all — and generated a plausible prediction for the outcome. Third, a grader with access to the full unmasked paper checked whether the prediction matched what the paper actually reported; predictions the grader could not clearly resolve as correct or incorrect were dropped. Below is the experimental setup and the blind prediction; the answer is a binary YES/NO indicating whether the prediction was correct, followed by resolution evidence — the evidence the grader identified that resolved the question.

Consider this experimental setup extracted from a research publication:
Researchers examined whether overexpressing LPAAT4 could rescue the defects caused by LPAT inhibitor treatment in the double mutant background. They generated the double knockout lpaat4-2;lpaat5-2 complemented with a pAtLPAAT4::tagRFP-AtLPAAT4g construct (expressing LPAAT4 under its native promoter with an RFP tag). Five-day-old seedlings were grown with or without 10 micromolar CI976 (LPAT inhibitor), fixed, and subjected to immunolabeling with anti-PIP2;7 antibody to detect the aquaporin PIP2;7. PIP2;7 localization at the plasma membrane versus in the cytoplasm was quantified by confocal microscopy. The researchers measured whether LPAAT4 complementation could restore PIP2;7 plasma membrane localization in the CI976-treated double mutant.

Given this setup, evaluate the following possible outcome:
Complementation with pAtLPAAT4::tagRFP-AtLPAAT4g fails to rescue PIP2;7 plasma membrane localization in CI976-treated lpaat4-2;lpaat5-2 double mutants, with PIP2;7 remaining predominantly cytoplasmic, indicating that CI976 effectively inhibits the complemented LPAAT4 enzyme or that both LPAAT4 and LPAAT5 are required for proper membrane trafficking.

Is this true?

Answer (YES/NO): NO